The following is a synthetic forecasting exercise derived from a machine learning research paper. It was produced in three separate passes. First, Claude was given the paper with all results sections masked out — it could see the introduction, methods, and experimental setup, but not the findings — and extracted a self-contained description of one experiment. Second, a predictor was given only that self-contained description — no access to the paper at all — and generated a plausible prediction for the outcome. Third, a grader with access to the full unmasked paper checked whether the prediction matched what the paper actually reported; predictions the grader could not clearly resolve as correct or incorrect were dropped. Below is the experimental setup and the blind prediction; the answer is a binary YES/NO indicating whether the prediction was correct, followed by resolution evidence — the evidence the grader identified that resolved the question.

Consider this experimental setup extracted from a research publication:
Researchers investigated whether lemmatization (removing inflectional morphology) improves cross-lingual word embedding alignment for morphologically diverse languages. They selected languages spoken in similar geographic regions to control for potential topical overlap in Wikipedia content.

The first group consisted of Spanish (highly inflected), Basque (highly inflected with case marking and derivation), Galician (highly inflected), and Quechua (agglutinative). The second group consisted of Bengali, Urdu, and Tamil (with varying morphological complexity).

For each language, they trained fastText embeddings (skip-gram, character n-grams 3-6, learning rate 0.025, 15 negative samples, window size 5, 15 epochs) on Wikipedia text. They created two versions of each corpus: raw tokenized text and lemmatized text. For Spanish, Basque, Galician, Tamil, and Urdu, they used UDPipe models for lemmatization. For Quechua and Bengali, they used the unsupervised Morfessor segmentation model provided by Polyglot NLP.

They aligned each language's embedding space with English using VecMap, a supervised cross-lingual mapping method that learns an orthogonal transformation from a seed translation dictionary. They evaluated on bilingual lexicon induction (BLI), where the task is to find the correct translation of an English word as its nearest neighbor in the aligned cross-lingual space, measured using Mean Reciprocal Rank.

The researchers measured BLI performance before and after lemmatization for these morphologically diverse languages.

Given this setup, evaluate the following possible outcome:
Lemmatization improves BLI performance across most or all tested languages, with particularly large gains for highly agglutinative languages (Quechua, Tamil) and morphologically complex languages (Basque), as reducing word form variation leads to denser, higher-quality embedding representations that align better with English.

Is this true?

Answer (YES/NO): NO